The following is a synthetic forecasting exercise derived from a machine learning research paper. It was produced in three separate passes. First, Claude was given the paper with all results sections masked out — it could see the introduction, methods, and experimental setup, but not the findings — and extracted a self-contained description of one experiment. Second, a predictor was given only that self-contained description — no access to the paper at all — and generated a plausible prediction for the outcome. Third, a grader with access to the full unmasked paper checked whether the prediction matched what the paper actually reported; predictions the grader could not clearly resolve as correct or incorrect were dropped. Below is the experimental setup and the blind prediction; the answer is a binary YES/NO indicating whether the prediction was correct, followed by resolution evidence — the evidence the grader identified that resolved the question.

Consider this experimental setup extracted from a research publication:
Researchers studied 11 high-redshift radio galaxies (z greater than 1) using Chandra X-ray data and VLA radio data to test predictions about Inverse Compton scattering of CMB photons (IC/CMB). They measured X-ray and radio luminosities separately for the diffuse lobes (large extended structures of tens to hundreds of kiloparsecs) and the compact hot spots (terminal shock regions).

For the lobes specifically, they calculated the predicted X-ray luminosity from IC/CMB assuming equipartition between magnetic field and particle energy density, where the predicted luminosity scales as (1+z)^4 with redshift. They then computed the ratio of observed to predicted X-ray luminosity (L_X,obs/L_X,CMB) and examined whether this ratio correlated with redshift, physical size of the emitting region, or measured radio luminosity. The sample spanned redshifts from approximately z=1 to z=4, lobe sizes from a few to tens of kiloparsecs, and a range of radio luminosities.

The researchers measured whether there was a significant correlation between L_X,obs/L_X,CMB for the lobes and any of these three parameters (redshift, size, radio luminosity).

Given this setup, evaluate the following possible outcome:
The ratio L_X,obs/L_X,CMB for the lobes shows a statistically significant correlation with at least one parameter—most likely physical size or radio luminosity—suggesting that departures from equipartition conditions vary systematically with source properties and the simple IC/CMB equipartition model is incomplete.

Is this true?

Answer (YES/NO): NO